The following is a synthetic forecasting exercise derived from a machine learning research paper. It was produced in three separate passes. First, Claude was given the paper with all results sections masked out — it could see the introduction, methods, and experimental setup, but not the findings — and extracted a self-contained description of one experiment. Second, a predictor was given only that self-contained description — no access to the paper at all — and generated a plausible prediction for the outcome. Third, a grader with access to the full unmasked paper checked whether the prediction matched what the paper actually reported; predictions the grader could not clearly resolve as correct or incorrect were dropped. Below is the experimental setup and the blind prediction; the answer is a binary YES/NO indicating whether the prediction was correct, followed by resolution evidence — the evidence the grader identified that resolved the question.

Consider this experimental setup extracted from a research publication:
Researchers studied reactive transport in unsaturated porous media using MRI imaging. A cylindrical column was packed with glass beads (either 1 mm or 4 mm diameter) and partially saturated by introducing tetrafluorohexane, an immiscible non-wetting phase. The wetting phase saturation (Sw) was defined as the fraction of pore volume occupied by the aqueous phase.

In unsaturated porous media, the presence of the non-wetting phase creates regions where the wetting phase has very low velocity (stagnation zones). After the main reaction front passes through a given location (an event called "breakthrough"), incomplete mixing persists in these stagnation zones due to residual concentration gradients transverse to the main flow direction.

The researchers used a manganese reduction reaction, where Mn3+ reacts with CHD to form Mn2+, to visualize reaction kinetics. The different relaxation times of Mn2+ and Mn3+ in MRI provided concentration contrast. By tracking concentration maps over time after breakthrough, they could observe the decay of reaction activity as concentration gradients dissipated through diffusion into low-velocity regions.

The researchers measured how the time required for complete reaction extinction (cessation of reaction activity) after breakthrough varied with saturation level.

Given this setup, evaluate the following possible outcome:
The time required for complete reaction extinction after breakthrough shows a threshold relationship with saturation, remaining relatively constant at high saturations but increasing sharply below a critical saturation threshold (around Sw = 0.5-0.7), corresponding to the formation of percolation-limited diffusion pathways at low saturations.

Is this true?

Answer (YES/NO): NO